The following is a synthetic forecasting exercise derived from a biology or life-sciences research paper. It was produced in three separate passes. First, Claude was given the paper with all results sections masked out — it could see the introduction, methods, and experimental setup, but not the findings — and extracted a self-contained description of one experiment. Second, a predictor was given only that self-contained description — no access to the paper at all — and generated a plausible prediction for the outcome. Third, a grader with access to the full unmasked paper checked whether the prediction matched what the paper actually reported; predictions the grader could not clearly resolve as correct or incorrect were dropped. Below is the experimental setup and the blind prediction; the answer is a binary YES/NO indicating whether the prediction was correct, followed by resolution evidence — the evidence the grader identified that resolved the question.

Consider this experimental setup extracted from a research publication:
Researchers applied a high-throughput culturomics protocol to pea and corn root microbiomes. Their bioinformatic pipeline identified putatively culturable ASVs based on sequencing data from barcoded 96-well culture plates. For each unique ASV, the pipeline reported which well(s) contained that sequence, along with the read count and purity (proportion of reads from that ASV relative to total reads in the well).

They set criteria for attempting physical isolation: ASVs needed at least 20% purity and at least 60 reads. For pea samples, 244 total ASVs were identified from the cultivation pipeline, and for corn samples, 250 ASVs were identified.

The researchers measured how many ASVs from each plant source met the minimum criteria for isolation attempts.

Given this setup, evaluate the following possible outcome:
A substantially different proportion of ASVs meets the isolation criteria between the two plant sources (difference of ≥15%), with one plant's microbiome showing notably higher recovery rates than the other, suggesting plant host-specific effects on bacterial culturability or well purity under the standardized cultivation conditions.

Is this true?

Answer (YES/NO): YES